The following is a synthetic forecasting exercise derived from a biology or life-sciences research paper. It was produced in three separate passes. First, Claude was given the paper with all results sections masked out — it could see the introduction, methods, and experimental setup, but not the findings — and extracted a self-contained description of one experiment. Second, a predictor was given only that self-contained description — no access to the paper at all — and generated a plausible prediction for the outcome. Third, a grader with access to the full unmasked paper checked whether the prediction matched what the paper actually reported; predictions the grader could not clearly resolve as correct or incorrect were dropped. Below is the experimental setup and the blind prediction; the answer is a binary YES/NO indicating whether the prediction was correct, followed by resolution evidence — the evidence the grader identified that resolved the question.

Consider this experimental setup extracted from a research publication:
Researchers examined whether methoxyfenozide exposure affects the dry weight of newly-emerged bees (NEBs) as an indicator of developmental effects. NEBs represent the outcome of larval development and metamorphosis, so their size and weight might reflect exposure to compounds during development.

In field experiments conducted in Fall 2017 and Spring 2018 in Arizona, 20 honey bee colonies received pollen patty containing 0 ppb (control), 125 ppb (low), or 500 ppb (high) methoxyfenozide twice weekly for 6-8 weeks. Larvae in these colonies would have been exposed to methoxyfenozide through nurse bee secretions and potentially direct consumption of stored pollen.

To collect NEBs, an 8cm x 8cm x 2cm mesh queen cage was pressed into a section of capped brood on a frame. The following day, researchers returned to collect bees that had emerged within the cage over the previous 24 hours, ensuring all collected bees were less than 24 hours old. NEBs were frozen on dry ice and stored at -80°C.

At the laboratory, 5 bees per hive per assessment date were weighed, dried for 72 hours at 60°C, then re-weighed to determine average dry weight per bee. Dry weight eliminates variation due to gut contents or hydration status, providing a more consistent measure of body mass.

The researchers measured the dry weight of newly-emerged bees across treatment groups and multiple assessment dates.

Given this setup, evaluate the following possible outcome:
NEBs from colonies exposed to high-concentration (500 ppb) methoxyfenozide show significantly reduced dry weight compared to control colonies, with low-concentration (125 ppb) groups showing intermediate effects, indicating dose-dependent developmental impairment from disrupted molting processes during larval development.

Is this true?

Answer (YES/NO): NO